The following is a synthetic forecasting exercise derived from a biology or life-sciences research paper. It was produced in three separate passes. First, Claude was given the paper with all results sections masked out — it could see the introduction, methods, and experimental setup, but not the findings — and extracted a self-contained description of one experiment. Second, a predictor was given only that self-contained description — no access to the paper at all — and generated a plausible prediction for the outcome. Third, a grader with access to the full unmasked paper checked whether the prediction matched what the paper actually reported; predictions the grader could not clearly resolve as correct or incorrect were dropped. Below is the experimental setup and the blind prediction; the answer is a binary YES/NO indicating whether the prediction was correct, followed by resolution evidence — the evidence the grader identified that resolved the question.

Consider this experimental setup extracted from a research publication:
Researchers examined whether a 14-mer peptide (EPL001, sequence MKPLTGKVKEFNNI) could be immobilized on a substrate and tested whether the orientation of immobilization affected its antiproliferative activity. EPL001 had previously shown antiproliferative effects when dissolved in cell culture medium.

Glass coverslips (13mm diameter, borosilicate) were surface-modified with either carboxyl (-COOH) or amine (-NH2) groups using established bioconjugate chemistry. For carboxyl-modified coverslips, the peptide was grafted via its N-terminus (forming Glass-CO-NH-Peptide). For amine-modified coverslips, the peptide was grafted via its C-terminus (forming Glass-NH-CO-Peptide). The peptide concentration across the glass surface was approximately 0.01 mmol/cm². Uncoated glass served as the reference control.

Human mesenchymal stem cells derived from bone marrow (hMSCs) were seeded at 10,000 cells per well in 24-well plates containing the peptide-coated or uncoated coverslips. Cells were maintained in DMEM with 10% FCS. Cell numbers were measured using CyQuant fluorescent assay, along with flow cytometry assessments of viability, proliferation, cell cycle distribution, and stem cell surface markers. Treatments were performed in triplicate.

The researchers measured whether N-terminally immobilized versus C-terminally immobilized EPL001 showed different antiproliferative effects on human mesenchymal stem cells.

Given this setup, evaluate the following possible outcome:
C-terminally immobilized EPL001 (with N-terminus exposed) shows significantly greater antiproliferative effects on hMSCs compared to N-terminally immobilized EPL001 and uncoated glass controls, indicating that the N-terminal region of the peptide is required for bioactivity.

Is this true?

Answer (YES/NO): YES